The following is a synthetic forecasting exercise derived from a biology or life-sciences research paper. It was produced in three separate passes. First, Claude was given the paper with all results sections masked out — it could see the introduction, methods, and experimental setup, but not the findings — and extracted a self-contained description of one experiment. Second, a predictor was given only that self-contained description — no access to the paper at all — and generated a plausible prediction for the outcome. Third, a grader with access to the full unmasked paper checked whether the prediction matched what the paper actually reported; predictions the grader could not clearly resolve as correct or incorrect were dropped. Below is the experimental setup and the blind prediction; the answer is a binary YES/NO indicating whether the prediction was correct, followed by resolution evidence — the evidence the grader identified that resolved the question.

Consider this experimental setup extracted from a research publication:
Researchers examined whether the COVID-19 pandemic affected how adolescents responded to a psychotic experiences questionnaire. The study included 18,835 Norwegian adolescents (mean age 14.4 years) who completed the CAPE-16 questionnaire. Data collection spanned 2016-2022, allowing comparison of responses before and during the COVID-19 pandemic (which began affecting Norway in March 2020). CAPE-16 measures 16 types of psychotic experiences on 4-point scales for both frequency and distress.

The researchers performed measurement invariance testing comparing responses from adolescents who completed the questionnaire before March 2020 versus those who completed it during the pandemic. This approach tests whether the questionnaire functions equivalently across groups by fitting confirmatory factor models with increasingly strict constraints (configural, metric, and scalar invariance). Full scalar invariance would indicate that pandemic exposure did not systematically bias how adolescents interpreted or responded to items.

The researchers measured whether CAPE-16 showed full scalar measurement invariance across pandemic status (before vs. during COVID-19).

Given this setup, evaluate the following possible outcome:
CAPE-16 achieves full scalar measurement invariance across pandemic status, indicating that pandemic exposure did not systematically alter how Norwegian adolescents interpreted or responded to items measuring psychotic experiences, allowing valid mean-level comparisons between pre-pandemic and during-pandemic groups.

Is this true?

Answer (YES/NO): YES